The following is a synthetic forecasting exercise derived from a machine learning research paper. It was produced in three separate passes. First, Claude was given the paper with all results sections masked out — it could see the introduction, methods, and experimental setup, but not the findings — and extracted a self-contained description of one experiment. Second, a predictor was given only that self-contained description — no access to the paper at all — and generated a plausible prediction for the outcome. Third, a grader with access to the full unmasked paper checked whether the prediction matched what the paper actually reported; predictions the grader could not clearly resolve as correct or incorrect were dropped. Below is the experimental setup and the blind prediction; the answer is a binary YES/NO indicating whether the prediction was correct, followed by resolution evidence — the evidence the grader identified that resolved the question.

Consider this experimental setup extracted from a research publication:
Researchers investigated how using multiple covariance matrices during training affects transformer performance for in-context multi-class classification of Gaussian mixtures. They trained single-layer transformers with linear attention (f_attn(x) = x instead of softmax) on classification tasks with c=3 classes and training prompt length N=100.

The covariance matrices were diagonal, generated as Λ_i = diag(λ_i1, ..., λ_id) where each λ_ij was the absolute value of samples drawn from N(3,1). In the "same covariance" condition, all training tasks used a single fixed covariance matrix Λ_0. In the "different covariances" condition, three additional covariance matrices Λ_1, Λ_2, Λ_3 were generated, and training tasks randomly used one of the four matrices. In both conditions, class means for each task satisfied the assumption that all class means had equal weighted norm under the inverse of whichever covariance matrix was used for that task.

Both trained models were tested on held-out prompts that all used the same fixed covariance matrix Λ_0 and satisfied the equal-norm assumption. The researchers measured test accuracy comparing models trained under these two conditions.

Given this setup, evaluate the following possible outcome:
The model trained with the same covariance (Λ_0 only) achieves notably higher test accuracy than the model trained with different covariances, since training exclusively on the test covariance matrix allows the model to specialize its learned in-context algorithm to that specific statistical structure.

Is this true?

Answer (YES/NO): YES